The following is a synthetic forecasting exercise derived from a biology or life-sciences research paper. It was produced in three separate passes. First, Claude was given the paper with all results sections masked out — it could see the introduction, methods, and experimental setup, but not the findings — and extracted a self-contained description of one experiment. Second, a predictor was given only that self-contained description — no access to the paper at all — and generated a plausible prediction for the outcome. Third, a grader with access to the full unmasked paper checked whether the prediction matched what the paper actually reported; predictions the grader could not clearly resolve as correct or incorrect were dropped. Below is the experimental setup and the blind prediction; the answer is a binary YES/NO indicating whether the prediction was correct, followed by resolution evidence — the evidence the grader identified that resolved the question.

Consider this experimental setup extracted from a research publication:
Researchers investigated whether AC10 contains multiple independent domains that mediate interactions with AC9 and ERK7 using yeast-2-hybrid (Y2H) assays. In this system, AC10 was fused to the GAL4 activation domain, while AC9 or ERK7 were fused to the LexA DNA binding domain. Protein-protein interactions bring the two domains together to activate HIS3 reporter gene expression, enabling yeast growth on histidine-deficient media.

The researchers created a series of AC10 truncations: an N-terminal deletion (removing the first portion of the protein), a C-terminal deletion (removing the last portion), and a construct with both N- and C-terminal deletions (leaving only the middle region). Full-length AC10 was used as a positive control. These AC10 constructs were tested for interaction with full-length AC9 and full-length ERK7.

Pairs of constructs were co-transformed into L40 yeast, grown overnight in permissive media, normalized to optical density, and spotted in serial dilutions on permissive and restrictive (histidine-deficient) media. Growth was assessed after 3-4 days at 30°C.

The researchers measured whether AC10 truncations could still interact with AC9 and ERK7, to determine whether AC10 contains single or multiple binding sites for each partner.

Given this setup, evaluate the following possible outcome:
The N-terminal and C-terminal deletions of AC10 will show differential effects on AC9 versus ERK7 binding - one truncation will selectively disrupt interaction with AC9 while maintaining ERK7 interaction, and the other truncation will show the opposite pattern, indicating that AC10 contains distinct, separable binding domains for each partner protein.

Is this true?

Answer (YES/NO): NO